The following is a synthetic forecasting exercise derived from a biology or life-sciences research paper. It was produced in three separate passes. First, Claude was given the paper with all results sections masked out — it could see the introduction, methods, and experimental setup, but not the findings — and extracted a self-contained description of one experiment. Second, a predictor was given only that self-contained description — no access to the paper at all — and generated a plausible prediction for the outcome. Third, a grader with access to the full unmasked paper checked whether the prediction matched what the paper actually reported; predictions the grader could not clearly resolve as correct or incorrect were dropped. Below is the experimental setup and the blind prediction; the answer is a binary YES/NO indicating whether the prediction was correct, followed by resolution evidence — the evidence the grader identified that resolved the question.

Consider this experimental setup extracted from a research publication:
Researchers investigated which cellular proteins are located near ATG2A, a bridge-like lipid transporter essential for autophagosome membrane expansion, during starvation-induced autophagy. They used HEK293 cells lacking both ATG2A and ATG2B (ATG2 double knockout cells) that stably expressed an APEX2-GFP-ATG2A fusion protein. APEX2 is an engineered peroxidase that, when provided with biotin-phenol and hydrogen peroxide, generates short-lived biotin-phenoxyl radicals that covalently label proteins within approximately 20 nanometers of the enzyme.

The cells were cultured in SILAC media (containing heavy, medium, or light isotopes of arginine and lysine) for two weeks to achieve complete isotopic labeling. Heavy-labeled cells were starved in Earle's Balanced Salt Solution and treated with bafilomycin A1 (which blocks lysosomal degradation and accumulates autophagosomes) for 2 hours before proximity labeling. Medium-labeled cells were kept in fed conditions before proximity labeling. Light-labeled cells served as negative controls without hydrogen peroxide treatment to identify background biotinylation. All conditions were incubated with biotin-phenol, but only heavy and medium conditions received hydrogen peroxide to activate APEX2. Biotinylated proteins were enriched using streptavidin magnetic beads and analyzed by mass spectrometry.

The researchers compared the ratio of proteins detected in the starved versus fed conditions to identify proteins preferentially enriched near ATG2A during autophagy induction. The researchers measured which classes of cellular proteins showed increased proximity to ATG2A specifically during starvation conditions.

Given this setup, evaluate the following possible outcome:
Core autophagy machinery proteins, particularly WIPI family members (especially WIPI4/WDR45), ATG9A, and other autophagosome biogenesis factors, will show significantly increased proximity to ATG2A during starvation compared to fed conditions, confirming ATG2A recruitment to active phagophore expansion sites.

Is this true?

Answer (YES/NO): NO